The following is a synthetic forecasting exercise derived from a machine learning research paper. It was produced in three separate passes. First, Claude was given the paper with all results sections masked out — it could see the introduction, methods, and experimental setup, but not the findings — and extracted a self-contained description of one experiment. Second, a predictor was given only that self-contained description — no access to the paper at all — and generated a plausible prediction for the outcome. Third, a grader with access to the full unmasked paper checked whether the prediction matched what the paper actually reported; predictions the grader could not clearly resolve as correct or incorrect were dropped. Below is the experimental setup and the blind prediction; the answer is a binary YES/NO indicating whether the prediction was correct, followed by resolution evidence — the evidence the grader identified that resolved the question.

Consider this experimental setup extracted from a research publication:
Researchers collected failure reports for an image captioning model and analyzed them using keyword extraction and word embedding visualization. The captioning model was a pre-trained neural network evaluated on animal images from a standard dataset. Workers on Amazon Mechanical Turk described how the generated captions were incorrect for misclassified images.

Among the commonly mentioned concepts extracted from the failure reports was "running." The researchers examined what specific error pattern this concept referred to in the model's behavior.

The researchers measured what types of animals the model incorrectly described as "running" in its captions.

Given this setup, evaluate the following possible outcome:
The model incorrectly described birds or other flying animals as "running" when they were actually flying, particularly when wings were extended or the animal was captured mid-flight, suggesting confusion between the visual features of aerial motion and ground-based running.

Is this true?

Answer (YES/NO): NO